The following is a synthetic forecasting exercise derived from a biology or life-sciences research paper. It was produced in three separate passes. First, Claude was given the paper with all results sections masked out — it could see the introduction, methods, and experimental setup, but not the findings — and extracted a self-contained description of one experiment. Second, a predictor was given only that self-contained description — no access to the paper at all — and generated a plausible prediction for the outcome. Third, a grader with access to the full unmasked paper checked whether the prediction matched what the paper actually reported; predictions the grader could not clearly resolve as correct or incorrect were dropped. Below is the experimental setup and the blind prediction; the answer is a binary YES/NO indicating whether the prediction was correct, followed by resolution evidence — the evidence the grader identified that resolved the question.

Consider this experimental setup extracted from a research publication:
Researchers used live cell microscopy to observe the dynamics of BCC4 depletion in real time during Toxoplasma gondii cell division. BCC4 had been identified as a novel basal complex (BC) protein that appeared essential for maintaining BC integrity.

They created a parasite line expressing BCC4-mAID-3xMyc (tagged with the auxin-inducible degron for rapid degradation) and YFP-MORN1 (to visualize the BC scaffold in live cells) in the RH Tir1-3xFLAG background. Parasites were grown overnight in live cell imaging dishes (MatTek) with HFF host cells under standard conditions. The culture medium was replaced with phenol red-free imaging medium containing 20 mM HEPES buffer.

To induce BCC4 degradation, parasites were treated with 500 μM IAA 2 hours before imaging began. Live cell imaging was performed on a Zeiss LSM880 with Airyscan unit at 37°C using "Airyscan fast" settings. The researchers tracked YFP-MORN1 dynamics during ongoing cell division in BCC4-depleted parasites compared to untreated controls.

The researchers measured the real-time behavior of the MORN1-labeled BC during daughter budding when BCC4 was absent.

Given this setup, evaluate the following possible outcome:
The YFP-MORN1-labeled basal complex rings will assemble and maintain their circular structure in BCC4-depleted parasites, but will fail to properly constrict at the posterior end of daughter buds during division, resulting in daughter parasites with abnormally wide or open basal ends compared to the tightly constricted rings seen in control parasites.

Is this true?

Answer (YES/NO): NO